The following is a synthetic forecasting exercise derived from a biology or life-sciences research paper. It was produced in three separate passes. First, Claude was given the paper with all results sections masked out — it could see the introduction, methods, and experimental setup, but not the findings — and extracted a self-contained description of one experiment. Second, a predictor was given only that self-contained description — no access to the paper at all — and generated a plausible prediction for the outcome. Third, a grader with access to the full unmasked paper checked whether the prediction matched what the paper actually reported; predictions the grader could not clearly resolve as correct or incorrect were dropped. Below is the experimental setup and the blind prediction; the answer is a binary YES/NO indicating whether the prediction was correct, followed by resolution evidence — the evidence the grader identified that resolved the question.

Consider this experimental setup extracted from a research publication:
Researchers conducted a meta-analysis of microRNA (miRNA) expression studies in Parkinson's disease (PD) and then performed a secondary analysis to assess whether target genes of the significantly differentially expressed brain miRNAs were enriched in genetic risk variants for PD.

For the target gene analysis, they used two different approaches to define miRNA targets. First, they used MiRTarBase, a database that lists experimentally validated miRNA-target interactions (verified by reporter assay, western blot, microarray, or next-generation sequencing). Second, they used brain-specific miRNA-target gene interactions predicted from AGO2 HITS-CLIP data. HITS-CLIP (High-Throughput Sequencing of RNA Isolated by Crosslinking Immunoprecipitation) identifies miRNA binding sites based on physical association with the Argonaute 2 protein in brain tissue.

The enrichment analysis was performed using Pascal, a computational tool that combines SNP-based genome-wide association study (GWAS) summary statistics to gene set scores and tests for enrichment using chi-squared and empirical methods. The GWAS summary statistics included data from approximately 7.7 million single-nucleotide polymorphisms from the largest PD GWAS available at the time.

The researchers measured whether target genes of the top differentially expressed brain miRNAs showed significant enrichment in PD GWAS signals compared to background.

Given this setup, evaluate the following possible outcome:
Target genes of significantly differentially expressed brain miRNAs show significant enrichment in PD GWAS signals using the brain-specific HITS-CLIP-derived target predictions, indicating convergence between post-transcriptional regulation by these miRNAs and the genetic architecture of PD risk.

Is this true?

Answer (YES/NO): NO